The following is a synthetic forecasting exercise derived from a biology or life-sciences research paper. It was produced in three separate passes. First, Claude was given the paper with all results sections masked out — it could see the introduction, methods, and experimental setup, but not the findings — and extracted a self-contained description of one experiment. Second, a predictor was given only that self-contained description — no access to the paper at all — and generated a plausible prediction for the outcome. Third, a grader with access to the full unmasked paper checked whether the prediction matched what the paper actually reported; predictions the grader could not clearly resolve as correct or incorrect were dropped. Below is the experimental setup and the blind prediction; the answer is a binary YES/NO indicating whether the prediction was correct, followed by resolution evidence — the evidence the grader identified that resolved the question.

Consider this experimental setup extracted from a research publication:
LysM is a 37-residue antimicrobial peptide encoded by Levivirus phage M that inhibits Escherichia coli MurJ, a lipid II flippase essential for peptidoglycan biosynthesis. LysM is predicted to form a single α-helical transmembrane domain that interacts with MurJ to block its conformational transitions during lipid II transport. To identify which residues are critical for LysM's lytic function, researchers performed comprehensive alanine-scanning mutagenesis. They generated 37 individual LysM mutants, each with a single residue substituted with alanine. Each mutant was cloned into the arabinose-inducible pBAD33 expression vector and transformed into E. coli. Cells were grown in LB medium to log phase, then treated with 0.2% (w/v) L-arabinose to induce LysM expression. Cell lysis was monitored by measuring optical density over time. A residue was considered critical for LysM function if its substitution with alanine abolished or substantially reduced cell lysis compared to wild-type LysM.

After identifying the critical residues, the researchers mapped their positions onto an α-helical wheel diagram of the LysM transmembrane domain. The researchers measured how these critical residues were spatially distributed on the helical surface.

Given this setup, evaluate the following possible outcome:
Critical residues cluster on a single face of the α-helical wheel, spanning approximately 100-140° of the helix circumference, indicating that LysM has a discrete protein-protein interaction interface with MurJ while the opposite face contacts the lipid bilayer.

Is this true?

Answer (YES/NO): NO